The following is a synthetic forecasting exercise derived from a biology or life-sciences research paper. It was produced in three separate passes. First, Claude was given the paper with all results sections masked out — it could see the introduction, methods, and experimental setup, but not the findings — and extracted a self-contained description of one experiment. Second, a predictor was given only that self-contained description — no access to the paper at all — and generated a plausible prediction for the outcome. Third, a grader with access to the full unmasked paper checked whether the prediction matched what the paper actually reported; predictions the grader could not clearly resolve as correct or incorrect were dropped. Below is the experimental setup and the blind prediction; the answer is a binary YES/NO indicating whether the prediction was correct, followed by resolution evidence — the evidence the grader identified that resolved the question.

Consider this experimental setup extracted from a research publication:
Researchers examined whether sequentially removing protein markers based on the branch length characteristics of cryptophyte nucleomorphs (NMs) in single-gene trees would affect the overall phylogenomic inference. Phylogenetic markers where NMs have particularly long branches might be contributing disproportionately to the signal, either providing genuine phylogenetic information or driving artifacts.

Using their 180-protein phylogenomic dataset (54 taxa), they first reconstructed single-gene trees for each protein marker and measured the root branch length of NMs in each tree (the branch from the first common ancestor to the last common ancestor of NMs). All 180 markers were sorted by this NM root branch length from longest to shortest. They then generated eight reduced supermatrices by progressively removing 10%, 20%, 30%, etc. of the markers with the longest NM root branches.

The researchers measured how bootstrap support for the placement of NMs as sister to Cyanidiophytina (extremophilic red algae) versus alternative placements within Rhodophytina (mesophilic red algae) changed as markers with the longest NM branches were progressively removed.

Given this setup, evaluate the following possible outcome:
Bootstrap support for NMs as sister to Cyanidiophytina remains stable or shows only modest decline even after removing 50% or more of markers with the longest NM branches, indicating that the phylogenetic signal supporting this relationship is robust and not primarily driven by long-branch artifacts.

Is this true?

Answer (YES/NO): YES